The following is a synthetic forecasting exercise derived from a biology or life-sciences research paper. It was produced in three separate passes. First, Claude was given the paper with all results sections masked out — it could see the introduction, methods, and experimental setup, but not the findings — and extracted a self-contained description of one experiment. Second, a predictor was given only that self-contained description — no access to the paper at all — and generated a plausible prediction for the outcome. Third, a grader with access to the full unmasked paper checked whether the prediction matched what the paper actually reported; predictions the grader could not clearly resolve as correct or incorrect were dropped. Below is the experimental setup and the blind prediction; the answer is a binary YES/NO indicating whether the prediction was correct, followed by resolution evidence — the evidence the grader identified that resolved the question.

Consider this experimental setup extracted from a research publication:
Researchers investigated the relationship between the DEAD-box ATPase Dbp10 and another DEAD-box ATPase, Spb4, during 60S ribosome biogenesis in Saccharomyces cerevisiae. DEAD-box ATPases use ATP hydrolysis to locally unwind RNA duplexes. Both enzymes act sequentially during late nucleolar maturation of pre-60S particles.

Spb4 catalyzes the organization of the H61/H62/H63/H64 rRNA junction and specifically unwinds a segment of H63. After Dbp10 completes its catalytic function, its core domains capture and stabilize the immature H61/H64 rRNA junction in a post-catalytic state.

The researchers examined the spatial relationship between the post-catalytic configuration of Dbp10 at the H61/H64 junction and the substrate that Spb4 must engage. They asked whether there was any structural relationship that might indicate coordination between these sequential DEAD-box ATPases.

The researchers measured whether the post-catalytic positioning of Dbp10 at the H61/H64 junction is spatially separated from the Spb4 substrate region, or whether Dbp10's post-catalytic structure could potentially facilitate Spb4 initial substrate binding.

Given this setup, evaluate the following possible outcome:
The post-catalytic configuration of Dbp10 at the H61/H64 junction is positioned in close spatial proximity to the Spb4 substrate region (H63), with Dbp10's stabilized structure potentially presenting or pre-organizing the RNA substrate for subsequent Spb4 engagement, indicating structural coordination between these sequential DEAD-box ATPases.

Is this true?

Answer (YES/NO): YES